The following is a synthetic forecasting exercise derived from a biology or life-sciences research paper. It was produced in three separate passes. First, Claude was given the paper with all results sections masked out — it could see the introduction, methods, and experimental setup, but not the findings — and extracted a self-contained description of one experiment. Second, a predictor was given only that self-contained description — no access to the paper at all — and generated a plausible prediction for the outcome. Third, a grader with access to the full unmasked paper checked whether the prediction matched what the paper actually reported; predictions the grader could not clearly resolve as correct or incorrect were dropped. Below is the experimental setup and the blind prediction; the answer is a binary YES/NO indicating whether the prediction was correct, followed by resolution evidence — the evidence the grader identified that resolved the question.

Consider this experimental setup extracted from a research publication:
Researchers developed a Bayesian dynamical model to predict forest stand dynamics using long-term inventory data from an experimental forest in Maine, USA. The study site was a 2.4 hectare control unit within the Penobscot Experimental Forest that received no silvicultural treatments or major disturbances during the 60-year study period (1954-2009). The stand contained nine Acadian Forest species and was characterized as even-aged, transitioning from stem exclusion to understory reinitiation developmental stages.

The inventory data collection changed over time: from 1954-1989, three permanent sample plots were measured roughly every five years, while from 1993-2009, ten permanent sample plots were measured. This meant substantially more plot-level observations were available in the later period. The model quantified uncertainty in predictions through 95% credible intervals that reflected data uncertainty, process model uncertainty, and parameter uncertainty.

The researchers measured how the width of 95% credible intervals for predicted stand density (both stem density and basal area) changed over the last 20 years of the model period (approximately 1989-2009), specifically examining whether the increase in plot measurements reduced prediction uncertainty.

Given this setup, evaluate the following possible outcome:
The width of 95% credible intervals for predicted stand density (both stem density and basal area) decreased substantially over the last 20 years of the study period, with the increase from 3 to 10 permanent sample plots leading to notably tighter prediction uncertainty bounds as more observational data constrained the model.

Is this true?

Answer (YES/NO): NO